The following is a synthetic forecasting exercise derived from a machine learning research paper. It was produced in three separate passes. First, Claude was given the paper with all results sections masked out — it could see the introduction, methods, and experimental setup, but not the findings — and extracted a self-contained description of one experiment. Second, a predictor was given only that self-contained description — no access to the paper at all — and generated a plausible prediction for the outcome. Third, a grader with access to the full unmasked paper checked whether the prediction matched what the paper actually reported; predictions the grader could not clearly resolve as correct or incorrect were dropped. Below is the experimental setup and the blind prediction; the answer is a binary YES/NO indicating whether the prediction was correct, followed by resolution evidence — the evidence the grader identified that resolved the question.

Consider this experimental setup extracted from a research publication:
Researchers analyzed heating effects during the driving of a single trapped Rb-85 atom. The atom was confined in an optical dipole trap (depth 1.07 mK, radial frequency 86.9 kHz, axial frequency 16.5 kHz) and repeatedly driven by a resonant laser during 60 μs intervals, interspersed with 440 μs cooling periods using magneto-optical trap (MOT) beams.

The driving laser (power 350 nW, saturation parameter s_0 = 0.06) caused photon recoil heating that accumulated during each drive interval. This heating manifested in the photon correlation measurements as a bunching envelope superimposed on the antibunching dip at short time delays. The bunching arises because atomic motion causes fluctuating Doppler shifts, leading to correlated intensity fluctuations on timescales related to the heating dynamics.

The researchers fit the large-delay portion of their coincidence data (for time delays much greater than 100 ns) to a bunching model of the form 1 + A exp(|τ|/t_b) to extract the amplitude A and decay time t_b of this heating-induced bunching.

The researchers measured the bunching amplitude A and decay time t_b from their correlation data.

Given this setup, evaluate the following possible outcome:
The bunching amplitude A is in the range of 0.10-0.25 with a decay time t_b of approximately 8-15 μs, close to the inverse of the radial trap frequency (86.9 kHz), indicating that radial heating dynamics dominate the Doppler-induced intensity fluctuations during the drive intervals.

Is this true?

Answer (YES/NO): NO